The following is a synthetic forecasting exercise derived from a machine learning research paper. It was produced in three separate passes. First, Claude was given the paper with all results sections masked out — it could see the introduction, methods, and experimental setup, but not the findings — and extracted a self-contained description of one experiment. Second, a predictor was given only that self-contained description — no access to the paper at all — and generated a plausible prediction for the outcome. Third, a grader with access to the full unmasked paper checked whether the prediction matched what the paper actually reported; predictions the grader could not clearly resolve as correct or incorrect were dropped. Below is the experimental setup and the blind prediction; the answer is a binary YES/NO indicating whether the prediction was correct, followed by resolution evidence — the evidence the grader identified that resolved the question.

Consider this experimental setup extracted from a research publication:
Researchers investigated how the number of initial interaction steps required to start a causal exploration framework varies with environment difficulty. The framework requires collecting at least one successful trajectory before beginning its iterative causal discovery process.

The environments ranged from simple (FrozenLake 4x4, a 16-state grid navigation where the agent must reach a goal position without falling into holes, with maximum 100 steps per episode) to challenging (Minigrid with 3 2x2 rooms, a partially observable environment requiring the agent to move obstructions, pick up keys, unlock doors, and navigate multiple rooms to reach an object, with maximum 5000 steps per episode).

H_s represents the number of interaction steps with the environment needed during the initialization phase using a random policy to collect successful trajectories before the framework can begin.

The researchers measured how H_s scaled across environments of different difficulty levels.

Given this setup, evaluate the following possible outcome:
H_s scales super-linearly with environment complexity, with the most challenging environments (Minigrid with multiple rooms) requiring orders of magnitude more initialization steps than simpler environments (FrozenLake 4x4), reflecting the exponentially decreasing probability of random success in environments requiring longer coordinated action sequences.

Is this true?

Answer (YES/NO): YES